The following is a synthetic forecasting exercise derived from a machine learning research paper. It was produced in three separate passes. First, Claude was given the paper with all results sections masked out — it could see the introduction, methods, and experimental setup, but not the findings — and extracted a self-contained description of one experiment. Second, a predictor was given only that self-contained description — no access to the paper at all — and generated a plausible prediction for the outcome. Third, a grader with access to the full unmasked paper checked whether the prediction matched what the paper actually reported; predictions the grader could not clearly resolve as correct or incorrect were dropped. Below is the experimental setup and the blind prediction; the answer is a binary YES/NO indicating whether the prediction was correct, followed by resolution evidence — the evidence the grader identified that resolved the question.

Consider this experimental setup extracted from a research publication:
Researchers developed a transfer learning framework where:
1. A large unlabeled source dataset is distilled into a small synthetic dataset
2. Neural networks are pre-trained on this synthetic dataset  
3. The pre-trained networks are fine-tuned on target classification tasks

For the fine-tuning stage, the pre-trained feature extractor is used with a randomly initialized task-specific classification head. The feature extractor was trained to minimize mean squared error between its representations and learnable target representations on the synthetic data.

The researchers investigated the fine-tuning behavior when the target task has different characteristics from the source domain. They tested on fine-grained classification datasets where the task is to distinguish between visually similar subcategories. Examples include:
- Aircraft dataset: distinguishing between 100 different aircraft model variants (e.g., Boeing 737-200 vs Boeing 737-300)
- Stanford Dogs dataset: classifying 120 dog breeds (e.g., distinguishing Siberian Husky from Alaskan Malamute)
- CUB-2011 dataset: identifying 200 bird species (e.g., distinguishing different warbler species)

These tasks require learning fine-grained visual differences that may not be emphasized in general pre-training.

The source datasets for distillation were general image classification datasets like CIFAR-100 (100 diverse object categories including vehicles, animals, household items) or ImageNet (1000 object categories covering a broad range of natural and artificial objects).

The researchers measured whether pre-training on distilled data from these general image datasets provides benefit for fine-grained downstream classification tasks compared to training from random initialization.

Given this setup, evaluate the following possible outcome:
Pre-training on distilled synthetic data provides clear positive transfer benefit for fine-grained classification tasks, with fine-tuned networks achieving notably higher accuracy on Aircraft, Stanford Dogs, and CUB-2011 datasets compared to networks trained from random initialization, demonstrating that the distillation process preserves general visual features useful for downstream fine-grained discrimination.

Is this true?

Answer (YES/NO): YES